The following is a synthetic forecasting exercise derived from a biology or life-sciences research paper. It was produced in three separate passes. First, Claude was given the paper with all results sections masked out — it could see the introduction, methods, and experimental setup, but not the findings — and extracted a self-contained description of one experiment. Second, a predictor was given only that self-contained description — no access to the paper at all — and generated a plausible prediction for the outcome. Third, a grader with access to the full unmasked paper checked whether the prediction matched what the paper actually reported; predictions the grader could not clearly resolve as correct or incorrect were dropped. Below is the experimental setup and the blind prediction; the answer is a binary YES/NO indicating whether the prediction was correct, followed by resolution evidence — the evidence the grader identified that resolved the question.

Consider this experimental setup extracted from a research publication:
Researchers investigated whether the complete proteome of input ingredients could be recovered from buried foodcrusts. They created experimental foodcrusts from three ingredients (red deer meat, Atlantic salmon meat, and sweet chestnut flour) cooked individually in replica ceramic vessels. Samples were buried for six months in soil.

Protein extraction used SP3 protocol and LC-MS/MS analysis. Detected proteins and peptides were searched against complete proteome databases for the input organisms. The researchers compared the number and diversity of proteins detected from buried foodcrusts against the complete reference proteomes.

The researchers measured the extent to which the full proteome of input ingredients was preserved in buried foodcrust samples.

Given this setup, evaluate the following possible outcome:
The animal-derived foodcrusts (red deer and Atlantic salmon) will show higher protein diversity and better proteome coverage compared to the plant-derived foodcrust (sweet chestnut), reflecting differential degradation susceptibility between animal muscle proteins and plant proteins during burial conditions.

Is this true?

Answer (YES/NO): YES